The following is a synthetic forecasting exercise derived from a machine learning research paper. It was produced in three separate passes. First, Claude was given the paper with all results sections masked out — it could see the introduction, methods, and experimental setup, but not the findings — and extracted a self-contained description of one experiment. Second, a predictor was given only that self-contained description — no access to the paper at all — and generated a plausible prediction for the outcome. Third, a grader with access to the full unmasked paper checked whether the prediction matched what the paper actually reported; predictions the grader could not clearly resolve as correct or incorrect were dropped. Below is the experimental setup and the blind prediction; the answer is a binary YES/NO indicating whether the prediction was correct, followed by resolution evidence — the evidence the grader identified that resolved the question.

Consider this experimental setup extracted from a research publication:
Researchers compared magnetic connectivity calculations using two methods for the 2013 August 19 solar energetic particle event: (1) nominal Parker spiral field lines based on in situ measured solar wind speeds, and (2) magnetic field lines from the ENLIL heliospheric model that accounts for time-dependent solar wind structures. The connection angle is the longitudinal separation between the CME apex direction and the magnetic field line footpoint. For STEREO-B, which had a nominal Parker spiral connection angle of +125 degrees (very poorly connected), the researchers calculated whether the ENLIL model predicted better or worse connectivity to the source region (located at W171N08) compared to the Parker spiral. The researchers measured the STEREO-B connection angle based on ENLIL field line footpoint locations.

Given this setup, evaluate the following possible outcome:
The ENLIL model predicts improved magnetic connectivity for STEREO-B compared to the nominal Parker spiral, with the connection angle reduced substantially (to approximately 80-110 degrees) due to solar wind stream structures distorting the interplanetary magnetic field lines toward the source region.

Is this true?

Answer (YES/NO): YES